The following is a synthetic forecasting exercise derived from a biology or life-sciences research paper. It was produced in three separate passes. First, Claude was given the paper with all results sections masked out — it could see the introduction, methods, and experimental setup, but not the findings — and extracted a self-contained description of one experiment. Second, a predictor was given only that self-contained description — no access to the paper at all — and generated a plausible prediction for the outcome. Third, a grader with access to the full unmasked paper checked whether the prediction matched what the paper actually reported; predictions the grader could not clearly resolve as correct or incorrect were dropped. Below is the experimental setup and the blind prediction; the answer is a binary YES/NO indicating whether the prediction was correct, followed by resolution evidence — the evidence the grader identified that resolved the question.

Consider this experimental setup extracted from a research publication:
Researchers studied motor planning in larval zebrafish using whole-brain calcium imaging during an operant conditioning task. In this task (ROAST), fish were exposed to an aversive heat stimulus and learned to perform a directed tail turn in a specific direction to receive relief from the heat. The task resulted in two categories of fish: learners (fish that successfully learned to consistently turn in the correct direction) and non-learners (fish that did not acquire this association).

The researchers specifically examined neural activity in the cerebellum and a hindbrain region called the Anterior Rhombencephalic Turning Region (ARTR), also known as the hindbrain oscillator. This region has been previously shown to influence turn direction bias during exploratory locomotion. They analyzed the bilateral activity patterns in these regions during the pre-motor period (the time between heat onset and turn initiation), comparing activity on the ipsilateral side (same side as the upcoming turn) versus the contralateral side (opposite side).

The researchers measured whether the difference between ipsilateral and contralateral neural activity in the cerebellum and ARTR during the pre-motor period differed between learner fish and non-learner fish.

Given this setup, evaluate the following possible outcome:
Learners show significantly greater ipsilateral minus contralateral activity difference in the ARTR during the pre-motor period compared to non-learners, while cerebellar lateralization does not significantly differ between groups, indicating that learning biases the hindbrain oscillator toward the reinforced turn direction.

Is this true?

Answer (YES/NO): NO